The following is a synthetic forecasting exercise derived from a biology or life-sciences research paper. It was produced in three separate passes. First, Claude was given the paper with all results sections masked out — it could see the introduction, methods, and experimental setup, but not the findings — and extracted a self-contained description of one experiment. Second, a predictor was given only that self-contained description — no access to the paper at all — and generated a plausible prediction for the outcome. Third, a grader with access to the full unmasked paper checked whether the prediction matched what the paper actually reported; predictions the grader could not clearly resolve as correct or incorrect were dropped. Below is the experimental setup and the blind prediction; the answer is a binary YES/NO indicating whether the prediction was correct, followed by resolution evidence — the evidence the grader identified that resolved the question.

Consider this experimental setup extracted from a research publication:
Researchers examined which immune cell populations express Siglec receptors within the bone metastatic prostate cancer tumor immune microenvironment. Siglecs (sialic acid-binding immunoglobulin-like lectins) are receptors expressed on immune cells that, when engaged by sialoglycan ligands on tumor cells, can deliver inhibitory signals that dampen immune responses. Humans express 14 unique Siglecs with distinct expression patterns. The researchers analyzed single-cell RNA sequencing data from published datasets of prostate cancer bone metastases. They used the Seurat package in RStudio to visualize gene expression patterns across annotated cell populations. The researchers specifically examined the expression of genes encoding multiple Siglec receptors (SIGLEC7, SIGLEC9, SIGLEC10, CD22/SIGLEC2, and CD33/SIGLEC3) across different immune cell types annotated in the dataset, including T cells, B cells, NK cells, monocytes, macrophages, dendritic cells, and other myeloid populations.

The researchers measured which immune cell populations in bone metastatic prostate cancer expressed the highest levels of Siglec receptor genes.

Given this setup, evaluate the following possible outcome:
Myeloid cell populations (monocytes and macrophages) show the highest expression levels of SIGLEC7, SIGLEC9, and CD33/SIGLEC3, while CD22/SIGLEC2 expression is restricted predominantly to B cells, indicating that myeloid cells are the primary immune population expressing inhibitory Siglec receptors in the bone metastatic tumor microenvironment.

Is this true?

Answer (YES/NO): NO